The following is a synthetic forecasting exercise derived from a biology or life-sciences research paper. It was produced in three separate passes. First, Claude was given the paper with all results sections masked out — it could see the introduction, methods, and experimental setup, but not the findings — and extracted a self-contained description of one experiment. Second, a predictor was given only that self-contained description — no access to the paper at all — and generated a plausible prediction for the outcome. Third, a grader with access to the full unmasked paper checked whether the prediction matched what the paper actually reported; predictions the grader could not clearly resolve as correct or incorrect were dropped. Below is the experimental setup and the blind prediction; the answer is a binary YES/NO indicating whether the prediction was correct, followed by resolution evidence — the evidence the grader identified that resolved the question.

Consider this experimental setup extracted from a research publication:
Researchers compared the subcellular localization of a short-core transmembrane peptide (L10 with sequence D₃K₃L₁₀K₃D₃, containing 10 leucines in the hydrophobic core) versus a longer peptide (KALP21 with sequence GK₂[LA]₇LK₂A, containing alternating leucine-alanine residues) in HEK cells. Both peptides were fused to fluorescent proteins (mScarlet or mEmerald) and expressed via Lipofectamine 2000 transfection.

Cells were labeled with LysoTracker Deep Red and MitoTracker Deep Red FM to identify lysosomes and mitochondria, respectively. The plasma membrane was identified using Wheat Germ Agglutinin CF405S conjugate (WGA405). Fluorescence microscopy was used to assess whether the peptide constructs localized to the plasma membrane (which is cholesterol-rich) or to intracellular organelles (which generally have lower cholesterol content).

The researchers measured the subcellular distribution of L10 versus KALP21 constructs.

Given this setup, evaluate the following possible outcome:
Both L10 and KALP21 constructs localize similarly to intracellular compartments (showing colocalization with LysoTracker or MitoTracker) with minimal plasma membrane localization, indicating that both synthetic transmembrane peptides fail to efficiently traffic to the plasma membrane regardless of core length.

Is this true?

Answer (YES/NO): NO